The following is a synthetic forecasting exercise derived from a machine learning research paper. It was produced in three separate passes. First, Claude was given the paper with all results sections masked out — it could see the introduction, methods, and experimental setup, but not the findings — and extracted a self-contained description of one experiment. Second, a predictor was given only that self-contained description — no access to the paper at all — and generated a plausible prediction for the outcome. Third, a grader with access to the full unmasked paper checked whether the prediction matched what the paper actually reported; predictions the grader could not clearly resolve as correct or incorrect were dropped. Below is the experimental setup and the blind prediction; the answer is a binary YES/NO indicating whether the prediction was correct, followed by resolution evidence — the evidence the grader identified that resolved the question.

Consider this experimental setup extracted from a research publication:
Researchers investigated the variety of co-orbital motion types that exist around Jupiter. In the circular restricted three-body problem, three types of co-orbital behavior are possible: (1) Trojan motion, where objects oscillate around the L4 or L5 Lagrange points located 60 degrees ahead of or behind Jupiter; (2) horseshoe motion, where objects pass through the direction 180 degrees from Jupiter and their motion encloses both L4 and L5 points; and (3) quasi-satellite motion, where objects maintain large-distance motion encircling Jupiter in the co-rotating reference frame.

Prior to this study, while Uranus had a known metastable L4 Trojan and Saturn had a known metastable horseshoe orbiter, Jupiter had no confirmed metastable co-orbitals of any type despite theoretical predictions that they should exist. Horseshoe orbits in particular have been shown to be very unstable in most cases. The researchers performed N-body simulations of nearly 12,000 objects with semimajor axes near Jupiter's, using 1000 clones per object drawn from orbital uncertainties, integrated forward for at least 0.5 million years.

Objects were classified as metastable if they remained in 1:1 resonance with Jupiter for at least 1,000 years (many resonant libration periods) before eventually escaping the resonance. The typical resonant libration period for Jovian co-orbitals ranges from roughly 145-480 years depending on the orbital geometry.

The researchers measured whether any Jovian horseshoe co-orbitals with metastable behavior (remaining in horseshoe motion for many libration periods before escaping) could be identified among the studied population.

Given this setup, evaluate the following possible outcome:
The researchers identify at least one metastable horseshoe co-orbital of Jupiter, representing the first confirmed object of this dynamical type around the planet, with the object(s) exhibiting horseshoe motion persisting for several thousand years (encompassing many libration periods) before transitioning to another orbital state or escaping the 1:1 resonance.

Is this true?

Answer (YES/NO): YES